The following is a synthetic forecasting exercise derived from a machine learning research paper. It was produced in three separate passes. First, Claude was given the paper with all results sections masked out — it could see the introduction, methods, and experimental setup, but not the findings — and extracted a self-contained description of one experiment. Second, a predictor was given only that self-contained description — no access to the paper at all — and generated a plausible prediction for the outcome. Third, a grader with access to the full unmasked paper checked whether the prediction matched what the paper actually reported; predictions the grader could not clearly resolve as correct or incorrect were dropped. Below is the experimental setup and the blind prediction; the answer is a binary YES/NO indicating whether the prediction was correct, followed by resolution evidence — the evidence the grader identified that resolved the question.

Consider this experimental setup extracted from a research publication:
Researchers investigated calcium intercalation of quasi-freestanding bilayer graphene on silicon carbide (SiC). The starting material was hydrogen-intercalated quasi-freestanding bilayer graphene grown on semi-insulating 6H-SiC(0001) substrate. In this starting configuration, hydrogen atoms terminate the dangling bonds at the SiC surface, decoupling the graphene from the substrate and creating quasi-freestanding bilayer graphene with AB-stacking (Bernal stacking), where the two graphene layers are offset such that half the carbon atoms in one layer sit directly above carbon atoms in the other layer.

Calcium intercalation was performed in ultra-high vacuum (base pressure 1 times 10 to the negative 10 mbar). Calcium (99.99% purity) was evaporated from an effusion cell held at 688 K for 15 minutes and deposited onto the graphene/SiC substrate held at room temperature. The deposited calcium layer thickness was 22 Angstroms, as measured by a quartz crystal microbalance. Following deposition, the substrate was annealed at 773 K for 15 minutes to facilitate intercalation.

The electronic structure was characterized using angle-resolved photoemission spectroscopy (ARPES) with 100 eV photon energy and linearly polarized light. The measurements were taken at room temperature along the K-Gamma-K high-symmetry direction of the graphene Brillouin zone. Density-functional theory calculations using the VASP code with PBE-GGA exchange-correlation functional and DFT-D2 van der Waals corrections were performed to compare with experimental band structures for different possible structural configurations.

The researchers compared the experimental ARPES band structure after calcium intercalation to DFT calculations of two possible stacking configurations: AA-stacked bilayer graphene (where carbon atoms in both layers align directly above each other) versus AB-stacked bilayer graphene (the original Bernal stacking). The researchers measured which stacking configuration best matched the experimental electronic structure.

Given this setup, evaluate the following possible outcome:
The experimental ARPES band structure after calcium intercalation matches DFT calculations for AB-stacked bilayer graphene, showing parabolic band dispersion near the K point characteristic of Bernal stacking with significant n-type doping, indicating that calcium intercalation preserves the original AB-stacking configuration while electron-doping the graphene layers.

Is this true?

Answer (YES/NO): NO